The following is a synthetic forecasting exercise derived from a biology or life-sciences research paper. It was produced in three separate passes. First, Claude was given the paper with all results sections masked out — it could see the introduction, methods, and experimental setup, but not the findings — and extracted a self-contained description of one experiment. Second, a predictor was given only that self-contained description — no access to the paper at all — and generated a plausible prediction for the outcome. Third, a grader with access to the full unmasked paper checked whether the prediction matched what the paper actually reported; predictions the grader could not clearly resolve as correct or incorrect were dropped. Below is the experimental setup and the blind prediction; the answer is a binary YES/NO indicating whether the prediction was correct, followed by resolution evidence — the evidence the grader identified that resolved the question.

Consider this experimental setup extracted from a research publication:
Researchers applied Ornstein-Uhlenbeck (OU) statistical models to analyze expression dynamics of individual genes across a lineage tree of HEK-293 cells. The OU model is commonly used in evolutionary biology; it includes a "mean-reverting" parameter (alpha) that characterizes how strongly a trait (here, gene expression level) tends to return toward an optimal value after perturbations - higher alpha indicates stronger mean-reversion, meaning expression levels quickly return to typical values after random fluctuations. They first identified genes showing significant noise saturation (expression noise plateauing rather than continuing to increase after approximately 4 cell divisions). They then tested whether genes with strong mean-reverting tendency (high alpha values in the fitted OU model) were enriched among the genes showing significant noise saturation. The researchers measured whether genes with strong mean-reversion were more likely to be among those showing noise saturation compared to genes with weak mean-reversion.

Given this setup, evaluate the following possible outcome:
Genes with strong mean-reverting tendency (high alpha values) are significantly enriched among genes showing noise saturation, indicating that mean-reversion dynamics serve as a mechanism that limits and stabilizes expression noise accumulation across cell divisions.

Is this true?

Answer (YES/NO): YES